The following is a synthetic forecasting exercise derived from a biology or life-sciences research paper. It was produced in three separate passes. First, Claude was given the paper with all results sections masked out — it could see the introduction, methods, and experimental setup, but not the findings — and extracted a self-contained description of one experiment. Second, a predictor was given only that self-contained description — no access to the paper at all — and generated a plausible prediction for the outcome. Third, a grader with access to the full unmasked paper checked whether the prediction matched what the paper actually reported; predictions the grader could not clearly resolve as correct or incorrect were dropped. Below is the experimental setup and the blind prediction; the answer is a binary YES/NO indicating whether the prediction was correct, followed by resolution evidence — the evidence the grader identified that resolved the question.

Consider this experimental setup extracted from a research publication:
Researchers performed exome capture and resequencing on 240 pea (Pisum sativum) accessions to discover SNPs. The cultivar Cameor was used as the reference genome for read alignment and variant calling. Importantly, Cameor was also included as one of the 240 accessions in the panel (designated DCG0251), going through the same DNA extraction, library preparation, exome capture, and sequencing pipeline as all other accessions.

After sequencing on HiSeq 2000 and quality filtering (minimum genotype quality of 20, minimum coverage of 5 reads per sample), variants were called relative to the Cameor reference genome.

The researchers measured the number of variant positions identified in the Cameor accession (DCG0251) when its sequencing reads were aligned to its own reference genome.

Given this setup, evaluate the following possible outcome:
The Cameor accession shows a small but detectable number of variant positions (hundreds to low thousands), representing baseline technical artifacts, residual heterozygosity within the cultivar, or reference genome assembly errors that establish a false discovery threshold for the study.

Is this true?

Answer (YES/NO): NO